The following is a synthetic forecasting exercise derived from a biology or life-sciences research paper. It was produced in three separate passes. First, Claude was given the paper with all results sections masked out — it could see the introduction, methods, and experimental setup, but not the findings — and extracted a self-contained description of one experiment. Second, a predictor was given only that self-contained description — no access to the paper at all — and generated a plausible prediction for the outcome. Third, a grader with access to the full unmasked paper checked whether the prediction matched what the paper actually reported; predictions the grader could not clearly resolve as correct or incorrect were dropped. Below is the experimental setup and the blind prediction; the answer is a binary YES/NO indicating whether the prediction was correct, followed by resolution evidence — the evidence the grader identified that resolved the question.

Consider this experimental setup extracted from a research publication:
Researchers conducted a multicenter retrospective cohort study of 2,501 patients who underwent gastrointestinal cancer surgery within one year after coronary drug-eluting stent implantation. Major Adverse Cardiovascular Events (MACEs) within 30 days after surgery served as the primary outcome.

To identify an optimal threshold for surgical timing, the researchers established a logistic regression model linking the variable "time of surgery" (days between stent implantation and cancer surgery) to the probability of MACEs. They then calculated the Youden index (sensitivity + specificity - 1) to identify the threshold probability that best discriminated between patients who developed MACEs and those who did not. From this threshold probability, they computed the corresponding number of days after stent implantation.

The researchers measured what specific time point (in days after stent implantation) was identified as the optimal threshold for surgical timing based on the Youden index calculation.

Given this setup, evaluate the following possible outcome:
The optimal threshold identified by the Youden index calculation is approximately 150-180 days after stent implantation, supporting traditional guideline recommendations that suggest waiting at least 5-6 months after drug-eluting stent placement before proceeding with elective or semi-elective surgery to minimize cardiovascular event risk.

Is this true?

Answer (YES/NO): NO